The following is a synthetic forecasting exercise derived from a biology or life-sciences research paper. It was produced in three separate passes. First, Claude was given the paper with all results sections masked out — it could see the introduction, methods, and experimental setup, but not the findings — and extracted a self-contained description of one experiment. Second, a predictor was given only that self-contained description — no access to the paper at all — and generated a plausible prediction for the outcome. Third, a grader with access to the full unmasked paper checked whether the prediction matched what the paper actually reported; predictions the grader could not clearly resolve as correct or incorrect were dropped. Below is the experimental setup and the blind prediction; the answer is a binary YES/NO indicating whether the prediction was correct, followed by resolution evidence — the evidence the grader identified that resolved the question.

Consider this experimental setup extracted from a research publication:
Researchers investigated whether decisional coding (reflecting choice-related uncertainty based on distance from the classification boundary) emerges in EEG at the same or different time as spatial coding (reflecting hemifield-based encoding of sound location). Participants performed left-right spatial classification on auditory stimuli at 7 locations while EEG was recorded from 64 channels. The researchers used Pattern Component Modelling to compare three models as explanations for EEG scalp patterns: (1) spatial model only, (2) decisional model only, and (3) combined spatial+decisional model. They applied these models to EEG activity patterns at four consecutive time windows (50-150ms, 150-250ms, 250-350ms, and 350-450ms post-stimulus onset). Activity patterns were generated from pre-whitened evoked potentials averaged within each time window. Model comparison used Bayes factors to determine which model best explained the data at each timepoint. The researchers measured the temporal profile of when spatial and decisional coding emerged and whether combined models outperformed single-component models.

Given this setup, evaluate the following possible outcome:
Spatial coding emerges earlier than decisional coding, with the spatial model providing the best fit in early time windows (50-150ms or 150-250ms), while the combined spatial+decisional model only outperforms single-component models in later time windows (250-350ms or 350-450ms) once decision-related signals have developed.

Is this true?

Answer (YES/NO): NO